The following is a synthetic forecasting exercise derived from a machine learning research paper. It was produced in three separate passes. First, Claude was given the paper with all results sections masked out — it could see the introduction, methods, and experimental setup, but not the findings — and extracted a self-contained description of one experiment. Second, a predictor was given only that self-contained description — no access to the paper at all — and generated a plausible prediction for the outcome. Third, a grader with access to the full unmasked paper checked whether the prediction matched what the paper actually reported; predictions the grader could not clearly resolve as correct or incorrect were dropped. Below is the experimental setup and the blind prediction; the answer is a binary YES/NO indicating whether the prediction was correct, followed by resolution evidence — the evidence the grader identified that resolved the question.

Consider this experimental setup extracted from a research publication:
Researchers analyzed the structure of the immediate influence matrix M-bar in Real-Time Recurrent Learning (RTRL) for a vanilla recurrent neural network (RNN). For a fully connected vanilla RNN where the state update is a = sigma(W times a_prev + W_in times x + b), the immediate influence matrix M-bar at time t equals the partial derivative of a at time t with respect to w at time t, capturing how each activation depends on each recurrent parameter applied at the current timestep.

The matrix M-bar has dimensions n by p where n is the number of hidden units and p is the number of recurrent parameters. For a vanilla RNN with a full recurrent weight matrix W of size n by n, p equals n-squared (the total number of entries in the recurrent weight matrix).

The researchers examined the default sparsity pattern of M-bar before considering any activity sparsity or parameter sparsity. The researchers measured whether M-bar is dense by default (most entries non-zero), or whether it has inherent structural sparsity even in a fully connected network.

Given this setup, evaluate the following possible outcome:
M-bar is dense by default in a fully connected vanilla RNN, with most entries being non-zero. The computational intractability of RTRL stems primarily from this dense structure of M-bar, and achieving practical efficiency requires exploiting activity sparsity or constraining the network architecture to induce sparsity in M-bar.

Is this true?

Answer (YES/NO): NO